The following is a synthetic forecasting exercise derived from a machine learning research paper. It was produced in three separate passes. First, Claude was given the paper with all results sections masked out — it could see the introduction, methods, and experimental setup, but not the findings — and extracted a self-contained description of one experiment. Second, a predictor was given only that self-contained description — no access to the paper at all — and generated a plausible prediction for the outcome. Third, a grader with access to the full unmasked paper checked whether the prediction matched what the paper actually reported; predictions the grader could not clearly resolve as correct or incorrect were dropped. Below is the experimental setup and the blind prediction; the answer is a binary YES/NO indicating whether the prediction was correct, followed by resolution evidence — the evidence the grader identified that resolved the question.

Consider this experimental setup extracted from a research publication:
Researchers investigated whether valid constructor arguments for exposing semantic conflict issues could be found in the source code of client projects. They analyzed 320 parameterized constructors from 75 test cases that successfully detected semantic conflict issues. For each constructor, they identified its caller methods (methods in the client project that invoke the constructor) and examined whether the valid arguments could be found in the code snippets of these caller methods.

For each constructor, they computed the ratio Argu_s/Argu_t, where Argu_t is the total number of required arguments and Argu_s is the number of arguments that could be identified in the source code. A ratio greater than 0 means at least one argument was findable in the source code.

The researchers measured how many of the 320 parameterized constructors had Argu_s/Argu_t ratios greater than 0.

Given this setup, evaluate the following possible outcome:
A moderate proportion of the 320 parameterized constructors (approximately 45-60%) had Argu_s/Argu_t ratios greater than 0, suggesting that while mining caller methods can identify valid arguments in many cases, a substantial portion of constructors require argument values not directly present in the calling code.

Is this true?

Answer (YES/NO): YES